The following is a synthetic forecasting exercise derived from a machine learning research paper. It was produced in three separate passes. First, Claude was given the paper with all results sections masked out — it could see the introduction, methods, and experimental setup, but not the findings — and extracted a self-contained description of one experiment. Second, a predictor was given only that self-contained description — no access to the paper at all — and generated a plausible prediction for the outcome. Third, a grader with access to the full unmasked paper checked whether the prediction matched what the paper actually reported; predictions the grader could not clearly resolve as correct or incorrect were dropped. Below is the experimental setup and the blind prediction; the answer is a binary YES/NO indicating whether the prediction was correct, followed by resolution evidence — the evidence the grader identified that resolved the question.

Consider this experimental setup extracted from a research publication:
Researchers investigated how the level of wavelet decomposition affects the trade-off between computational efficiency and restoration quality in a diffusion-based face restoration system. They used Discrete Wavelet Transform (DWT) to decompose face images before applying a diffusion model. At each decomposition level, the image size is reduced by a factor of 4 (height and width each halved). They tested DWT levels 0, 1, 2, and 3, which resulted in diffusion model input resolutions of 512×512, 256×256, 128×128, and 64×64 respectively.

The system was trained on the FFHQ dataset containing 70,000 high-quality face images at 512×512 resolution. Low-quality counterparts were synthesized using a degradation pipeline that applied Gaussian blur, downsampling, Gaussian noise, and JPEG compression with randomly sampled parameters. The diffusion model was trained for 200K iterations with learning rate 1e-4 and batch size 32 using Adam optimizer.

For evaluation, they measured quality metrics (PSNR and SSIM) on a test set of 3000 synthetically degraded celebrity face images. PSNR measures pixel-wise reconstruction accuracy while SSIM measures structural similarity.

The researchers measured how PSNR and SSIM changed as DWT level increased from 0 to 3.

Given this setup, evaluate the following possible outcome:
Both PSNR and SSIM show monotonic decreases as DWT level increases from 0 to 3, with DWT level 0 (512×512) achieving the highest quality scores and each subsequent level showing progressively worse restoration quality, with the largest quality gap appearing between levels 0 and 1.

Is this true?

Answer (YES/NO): NO